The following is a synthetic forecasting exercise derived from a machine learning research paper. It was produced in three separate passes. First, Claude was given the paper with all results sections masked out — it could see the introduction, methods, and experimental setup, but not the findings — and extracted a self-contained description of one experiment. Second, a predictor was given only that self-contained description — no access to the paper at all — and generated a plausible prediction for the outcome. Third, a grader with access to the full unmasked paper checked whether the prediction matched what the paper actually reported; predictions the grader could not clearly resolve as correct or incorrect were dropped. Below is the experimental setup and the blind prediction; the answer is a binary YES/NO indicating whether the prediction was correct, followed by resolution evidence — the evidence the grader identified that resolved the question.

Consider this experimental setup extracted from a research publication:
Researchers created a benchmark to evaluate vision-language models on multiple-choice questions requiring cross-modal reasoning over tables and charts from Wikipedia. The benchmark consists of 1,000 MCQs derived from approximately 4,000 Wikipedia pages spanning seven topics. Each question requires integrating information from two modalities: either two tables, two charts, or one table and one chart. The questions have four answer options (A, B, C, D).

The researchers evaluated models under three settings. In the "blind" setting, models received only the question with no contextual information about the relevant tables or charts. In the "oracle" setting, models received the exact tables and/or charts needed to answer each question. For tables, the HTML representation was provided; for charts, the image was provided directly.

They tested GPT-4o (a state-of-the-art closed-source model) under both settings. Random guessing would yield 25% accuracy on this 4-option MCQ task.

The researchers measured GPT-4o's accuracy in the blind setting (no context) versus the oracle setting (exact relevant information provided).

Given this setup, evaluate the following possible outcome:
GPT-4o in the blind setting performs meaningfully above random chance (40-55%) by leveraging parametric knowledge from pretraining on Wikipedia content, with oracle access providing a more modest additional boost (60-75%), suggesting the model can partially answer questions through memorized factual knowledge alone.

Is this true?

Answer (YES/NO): NO